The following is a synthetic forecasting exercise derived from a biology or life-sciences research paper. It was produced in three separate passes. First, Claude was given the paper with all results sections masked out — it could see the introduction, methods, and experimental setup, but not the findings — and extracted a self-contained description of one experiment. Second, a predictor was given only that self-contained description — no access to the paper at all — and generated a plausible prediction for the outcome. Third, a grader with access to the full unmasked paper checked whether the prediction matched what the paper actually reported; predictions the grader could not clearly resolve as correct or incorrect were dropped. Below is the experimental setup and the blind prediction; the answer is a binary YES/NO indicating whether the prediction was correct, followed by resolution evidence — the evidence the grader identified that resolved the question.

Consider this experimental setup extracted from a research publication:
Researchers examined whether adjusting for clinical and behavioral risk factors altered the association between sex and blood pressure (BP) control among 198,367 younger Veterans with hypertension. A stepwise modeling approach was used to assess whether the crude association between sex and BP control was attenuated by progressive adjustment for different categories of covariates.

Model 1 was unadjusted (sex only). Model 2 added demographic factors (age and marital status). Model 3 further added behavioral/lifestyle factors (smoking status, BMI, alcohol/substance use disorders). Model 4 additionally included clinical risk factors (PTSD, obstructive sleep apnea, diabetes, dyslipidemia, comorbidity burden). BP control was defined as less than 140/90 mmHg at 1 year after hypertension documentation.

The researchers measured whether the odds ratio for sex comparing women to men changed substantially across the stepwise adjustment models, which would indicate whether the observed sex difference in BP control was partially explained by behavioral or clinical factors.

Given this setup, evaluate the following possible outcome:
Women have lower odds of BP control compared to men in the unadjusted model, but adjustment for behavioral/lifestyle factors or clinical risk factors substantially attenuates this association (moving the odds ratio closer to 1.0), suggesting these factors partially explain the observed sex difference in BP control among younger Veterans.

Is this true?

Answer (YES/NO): NO